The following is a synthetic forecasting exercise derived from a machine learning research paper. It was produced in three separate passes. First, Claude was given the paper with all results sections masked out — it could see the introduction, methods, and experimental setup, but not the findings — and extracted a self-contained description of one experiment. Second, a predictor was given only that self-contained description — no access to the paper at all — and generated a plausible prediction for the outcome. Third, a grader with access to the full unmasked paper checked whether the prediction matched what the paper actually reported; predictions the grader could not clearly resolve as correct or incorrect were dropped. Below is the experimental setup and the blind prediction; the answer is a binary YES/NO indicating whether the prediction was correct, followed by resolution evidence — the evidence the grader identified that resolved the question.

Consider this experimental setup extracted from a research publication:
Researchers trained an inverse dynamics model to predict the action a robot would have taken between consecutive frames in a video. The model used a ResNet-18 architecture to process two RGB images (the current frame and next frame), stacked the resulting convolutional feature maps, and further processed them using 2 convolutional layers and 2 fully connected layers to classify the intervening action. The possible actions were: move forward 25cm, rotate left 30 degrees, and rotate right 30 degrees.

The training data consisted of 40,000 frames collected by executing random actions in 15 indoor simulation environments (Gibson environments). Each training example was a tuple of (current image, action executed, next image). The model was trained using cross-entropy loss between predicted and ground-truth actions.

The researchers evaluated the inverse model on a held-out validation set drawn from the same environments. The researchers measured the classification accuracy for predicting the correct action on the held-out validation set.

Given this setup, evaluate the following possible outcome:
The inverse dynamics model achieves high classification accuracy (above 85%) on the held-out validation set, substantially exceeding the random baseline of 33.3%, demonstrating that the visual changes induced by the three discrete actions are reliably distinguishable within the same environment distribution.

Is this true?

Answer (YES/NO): YES